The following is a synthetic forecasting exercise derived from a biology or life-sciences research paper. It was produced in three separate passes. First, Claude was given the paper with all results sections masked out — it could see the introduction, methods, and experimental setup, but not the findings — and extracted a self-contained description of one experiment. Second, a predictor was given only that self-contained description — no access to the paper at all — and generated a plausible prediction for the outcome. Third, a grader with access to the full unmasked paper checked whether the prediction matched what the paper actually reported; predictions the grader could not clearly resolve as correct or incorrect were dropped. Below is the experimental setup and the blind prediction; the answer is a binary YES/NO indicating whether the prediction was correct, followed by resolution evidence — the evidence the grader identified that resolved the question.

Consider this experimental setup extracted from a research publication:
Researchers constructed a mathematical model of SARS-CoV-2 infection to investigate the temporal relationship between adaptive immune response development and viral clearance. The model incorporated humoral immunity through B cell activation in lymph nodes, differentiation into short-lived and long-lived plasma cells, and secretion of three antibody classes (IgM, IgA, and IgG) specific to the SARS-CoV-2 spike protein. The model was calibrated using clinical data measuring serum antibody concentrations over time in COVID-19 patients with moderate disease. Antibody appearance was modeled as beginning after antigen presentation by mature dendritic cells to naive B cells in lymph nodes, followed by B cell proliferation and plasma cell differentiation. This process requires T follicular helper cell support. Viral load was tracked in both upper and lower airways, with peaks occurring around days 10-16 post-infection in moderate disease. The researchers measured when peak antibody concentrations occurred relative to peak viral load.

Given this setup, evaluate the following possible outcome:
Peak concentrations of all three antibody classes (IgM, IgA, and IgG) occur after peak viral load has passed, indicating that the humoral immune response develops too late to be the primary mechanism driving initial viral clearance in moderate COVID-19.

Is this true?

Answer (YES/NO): YES